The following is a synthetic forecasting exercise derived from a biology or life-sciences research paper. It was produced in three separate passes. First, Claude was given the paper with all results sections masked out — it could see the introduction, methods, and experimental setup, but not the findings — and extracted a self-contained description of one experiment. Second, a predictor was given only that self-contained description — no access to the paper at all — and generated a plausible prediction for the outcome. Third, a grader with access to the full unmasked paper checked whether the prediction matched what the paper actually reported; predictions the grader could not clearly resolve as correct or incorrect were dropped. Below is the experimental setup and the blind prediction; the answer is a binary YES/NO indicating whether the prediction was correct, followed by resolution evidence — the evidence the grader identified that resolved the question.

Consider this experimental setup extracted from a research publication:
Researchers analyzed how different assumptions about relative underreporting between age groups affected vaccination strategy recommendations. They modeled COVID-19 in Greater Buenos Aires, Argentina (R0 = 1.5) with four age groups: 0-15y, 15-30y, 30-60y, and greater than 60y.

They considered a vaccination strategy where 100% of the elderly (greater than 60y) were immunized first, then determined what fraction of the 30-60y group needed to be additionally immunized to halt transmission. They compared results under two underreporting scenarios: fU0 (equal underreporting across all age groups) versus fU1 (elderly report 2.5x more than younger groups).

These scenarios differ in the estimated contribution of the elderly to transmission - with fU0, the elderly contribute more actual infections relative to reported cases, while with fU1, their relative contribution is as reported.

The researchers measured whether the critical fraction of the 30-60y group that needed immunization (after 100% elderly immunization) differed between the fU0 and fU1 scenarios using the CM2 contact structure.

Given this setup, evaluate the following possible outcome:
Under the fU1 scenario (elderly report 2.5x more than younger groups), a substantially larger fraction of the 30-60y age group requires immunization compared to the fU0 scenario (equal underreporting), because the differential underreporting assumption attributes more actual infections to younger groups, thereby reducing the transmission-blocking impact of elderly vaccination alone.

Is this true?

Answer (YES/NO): YES